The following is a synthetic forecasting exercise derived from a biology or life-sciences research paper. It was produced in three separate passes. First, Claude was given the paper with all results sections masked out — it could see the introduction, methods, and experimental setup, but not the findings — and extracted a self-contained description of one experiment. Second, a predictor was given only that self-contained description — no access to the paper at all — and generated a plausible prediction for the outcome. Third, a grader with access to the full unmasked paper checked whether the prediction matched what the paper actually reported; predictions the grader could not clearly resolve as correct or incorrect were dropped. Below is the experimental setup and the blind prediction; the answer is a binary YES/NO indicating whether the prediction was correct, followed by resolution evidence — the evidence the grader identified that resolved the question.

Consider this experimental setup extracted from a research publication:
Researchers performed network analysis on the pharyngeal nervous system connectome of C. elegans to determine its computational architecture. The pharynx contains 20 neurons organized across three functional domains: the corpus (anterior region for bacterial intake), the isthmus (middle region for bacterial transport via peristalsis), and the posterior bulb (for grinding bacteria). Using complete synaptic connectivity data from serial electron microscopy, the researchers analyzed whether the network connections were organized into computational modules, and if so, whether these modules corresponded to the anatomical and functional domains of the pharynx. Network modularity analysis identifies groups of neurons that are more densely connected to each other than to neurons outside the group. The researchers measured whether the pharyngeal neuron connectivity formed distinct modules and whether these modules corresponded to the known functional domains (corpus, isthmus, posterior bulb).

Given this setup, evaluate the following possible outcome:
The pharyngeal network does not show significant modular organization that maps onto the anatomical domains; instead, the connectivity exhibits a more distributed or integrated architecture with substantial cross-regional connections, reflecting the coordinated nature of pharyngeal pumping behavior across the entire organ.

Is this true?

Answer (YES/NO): NO